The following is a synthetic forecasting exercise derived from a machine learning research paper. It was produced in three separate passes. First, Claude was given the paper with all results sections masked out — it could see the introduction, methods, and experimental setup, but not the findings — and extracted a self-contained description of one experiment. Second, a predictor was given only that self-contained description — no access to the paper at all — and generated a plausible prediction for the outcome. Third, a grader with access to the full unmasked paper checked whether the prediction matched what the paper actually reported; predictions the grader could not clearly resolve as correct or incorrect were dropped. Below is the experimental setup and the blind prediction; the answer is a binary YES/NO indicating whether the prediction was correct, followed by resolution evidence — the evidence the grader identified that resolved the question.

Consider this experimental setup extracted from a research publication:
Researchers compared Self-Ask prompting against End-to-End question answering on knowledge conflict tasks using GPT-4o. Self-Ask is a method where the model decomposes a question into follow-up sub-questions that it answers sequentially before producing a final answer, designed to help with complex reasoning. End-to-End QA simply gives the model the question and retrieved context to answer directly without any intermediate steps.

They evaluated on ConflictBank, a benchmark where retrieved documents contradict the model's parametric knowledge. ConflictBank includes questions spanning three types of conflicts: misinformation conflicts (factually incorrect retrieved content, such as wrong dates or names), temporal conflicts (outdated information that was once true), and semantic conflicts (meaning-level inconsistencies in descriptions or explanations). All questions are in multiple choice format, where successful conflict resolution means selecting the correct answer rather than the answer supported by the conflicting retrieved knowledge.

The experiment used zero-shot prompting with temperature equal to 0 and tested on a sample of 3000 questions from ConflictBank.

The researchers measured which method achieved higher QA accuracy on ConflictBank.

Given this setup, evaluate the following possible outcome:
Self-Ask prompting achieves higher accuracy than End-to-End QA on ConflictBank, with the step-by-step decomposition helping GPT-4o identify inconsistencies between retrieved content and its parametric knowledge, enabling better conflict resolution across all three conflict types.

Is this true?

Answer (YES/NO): NO